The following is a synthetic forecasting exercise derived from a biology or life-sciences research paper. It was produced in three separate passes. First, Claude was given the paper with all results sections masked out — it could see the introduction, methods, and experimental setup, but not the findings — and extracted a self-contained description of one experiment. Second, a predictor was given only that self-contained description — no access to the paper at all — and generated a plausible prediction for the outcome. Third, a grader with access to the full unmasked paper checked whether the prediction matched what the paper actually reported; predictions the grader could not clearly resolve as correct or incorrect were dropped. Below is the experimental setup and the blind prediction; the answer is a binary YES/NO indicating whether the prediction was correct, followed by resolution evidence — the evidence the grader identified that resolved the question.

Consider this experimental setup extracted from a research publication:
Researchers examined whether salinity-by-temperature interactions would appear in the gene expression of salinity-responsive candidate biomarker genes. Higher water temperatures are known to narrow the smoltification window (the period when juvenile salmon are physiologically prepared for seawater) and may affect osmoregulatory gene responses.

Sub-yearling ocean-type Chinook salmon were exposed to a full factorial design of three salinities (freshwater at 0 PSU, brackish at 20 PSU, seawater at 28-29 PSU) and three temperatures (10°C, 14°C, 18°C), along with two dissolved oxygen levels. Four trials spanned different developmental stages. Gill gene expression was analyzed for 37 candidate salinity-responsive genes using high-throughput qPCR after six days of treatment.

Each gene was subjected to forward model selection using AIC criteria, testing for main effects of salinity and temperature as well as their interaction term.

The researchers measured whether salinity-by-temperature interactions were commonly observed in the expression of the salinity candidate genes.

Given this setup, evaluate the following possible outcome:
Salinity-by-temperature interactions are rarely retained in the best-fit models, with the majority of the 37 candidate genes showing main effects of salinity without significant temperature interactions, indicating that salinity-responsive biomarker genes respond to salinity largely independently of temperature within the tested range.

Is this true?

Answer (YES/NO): NO